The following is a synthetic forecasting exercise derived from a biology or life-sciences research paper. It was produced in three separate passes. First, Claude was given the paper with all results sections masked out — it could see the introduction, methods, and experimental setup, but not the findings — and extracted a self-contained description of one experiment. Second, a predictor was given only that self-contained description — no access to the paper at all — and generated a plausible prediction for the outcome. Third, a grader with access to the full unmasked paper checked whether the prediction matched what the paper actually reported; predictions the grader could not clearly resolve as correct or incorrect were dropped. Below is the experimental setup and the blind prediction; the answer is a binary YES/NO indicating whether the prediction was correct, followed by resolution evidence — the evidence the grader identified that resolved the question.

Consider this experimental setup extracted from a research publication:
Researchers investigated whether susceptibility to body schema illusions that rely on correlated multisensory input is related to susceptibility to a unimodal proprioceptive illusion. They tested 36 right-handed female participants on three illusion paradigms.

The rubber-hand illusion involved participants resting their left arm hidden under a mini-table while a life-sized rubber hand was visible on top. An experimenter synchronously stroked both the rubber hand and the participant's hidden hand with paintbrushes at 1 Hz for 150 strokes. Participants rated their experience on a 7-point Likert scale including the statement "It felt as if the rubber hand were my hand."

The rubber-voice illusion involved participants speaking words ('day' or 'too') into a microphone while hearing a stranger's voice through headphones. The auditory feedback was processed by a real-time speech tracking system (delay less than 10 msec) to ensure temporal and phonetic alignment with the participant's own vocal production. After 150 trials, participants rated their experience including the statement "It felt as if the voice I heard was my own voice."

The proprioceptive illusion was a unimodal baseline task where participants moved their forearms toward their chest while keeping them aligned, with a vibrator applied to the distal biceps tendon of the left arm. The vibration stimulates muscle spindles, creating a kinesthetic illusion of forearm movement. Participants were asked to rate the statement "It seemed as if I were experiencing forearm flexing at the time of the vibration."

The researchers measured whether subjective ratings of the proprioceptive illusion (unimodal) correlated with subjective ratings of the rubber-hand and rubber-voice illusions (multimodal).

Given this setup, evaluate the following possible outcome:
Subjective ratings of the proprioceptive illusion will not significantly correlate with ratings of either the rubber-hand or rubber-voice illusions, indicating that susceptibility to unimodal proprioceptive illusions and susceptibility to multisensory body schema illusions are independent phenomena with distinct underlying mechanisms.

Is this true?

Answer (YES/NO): YES